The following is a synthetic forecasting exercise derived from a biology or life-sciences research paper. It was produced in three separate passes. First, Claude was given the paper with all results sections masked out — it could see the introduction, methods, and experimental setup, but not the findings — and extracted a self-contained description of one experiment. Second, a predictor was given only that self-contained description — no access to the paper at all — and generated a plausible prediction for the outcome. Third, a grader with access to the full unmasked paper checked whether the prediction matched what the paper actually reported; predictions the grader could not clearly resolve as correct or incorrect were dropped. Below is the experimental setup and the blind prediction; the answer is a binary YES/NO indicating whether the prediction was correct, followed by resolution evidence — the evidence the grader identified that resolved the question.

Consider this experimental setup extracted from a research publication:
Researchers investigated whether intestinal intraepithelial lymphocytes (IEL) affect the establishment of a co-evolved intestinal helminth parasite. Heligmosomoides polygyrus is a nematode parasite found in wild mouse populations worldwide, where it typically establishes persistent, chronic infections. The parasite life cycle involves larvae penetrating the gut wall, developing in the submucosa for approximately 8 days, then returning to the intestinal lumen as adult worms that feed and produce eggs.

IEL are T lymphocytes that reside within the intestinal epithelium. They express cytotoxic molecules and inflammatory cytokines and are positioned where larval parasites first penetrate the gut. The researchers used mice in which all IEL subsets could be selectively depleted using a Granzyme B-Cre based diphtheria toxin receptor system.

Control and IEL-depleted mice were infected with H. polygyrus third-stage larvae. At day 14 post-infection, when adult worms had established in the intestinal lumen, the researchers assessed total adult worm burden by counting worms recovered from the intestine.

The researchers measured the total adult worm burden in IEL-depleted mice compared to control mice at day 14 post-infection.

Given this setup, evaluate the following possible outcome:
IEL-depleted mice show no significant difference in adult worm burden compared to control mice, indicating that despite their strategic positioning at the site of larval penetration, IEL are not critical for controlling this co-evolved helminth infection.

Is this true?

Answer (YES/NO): YES